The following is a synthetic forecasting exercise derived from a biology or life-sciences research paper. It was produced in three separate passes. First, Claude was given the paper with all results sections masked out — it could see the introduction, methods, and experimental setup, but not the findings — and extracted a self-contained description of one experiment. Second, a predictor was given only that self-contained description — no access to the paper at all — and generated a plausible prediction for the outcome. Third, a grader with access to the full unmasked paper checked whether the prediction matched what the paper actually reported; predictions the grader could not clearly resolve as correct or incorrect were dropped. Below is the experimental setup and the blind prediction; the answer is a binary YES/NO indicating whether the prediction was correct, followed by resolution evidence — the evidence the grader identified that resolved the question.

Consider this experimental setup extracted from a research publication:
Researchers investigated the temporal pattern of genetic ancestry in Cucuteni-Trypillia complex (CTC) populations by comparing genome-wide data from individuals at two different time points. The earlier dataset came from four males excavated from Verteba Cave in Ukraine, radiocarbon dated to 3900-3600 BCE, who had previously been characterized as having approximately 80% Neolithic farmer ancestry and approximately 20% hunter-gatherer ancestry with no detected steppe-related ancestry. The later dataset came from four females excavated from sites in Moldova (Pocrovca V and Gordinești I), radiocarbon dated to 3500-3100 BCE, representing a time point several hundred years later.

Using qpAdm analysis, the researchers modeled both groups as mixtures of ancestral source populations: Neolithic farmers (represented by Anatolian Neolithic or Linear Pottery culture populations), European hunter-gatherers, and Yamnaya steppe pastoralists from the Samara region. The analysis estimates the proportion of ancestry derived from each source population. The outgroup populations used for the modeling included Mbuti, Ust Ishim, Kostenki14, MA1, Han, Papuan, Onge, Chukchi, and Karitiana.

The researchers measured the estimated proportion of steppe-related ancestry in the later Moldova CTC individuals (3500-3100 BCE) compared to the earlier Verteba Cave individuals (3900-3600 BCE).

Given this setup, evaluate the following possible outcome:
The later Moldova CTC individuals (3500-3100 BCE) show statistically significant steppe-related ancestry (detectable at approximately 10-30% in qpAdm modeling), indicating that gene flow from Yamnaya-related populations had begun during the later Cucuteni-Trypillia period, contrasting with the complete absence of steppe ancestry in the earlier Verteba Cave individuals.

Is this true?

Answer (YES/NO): NO